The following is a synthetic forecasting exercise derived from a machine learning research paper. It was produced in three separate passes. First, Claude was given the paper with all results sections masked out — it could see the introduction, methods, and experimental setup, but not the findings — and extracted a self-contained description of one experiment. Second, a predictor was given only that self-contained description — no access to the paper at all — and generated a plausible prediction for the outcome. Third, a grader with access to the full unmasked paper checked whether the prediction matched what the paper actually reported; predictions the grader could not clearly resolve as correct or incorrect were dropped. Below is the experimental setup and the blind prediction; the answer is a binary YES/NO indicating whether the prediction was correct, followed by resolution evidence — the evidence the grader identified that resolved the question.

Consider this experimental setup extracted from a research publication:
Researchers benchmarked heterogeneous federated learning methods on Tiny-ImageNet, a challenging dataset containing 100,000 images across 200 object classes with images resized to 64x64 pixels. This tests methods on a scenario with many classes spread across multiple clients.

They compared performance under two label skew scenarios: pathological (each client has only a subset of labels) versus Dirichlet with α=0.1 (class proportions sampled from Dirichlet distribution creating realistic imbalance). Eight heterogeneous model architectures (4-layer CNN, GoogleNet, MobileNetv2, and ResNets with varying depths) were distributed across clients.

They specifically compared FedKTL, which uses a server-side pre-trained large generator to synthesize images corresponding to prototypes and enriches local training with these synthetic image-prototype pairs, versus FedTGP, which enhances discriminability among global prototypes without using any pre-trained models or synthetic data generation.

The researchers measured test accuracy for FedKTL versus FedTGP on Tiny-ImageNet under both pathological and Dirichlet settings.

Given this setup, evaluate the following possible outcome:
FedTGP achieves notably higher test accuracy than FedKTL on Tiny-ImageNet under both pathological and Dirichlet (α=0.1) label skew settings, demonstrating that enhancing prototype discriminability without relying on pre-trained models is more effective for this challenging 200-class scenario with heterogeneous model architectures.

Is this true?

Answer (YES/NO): NO